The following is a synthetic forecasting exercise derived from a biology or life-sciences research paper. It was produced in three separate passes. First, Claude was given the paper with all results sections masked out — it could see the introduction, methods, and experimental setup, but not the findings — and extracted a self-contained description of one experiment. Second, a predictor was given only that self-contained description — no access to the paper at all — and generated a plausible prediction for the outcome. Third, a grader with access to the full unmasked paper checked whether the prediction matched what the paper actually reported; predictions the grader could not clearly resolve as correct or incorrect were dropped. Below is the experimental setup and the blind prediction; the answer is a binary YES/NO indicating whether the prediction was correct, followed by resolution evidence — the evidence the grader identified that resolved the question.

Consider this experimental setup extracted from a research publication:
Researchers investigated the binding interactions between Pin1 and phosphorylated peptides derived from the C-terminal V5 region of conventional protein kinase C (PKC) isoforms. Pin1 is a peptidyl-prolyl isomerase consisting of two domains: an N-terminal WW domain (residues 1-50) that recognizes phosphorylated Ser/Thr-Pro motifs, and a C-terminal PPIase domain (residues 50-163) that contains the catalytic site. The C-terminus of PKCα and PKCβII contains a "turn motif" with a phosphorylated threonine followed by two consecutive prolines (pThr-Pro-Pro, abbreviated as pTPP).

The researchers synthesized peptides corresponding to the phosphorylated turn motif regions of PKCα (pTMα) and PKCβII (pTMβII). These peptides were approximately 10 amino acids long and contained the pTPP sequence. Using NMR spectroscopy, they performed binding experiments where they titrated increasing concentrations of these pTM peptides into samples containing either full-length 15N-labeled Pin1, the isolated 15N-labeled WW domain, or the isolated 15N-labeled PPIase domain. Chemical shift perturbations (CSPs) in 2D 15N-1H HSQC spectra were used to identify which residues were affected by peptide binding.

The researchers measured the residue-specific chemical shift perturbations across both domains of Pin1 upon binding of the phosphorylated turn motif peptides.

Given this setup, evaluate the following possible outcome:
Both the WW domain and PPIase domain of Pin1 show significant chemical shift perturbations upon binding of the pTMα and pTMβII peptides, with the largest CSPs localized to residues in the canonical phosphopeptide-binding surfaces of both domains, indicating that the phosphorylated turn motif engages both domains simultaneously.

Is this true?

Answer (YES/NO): NO